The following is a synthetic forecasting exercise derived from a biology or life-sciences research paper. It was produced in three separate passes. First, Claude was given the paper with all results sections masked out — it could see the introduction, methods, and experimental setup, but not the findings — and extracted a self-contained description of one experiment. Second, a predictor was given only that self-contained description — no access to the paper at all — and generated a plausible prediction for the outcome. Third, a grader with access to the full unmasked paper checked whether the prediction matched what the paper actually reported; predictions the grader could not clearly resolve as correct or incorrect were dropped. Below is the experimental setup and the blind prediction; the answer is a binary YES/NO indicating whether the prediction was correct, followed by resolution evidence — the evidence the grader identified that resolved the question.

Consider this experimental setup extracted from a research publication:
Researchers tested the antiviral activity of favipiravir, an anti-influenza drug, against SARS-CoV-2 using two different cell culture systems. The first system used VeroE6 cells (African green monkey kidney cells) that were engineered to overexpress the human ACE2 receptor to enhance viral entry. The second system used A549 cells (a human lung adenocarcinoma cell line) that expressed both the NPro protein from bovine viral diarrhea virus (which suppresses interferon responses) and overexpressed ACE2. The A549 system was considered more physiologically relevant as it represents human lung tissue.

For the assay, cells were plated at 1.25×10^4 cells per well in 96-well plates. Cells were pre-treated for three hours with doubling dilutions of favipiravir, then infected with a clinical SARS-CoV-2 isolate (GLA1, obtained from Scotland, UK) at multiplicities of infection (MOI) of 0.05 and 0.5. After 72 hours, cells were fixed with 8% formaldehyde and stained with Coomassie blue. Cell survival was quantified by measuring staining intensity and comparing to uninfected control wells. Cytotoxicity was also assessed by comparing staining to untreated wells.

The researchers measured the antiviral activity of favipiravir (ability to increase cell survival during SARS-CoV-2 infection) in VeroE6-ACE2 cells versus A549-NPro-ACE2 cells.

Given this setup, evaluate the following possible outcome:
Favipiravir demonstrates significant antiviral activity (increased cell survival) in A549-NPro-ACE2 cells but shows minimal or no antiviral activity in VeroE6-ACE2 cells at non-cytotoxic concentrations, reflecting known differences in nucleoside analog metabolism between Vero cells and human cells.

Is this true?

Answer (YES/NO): NO